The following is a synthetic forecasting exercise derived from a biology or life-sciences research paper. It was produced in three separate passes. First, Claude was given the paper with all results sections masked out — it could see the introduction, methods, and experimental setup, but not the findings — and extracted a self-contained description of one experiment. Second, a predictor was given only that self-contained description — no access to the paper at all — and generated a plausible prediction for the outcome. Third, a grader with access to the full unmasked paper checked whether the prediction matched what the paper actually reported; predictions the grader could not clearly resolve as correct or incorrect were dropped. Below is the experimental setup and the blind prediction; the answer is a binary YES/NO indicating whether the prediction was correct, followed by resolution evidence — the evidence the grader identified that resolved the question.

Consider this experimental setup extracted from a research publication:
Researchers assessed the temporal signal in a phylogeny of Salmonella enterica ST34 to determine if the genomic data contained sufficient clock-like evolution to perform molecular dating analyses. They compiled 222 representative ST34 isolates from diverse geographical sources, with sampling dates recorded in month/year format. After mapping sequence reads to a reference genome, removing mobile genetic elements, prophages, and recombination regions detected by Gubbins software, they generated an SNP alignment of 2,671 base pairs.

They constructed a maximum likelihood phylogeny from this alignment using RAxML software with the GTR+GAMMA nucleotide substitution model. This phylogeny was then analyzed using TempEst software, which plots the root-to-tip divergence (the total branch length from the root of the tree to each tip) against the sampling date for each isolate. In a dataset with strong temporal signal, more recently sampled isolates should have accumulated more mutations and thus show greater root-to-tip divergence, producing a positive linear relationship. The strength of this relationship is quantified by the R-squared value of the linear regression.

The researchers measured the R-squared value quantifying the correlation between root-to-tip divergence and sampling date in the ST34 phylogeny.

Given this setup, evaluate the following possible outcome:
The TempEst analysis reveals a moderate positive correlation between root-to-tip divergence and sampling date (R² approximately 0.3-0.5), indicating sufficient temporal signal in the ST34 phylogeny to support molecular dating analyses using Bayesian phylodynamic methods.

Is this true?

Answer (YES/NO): YES